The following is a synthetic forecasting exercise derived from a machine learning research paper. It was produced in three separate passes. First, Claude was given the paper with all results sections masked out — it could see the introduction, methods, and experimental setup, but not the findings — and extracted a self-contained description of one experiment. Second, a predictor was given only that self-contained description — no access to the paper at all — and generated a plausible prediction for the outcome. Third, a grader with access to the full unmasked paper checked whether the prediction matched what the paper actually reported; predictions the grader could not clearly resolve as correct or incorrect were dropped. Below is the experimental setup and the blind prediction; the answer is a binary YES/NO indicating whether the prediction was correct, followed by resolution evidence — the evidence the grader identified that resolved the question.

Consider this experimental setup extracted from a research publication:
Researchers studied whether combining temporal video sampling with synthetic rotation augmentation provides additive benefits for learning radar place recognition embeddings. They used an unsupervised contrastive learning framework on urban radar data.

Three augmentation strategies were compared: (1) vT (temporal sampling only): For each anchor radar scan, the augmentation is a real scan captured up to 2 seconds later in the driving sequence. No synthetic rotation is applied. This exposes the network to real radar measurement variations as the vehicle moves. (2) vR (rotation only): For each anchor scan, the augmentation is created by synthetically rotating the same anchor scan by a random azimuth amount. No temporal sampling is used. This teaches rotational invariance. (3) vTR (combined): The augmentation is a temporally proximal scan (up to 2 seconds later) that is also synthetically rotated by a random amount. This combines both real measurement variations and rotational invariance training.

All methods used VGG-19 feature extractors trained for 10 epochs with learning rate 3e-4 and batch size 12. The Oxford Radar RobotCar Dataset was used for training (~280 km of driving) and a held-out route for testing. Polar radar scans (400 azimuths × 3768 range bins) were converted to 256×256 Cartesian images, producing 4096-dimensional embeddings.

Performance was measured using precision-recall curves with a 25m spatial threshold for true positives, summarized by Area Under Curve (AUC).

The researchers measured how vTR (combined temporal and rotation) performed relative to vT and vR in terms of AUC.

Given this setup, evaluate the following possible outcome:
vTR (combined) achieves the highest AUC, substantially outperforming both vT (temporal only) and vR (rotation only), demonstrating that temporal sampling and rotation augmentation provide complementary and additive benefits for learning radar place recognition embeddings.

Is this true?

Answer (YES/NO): YES